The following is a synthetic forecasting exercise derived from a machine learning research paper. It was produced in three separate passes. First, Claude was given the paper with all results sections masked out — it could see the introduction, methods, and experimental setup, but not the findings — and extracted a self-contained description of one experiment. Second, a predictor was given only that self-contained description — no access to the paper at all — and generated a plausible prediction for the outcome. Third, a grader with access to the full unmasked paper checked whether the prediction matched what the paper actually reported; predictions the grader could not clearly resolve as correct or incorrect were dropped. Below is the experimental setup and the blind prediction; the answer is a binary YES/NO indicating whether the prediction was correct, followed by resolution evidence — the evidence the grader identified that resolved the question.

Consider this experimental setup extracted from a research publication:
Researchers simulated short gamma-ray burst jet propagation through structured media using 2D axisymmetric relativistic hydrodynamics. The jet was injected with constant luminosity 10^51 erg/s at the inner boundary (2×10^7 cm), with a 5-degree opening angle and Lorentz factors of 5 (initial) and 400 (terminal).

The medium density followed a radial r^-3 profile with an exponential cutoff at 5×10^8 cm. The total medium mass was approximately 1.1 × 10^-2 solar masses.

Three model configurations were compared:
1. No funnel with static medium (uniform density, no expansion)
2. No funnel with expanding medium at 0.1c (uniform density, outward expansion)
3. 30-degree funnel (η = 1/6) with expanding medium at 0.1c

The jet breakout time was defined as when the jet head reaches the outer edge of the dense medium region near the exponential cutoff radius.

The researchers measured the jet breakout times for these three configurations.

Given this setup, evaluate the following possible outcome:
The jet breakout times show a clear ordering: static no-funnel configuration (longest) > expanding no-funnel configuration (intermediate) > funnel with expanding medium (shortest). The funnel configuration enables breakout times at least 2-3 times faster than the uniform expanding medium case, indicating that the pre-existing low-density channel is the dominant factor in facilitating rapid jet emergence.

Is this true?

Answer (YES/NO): NO